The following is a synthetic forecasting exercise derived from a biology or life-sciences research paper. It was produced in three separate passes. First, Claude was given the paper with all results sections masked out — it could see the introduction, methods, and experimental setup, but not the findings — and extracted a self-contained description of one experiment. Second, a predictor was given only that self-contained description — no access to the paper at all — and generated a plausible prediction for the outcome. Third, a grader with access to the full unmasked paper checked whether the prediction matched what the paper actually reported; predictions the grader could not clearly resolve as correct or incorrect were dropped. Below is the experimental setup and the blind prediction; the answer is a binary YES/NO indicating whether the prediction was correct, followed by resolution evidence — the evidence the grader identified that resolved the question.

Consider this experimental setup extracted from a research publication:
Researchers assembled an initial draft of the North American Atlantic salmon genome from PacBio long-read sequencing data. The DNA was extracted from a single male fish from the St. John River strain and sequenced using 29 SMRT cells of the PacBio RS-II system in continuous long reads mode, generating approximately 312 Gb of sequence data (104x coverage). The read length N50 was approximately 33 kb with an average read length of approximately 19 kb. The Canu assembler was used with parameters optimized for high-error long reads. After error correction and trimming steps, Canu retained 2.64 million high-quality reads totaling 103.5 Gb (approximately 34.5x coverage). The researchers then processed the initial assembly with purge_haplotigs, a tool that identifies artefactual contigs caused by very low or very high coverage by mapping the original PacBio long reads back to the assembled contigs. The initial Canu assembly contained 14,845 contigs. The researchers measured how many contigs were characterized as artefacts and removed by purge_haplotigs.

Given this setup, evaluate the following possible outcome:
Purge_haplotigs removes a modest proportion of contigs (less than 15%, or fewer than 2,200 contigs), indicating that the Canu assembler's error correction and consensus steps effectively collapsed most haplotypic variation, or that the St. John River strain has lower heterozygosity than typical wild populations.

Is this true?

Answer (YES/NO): YES